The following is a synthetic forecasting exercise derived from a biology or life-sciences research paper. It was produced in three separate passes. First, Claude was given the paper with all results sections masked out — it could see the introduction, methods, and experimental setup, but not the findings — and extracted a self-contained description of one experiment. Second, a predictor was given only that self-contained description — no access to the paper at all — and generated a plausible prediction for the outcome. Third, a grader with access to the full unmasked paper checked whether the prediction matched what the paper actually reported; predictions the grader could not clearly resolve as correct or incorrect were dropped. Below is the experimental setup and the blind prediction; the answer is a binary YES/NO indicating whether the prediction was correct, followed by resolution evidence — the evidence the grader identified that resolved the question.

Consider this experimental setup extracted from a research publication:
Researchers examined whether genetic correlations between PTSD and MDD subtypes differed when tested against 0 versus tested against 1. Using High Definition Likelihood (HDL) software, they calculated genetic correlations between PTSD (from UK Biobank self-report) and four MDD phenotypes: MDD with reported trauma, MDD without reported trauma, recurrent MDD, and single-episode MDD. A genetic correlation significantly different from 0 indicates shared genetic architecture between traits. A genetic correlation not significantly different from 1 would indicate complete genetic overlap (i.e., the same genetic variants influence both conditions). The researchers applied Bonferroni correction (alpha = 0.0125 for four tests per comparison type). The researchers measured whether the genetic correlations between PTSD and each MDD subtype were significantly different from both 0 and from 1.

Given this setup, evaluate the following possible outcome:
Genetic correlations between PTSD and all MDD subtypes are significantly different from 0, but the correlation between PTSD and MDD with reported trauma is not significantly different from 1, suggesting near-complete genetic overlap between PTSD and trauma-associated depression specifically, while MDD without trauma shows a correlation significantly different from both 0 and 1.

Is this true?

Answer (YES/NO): NO